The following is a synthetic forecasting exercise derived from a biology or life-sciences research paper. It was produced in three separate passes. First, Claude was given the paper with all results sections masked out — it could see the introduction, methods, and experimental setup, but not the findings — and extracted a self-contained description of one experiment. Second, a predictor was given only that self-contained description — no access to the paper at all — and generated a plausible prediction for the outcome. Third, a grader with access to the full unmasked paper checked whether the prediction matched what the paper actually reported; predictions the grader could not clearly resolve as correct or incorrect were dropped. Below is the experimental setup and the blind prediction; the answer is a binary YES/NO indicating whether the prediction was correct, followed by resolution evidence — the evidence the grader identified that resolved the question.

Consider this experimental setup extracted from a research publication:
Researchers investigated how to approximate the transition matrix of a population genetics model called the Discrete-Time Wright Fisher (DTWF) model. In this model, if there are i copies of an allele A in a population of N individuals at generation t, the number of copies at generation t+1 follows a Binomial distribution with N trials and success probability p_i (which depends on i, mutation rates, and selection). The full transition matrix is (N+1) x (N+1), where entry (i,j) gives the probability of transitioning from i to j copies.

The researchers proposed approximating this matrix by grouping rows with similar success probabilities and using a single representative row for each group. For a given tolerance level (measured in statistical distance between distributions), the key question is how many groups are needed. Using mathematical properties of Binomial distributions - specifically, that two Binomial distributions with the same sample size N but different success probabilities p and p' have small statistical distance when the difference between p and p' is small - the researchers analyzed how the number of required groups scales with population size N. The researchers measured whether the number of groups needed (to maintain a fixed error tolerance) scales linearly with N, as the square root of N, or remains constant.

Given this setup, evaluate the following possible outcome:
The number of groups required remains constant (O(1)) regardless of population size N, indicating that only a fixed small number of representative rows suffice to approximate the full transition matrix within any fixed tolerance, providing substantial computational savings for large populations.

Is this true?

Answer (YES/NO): NO